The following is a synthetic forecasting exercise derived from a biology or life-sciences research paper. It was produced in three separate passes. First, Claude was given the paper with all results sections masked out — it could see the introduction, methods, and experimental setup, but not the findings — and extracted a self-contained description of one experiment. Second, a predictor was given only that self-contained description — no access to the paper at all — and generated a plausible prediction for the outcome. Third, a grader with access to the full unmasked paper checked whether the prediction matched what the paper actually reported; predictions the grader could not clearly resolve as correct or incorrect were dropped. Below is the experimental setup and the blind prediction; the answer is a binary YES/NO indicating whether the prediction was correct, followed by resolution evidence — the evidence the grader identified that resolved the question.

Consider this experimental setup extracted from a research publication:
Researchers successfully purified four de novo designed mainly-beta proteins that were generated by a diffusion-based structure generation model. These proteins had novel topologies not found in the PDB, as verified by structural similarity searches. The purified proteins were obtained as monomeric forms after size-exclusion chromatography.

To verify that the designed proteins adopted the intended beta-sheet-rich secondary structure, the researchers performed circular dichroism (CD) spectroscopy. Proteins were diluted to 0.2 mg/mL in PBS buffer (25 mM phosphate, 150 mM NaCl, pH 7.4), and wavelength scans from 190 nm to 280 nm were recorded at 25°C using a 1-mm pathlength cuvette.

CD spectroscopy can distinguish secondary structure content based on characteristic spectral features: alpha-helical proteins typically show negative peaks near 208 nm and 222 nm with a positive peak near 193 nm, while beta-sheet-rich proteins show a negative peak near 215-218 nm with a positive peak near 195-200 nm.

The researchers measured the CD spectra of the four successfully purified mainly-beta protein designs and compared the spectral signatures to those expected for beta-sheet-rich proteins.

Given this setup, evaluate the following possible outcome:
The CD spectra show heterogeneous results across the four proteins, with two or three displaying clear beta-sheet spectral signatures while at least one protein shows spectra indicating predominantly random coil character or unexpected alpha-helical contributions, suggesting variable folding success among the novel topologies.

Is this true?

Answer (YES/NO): NO